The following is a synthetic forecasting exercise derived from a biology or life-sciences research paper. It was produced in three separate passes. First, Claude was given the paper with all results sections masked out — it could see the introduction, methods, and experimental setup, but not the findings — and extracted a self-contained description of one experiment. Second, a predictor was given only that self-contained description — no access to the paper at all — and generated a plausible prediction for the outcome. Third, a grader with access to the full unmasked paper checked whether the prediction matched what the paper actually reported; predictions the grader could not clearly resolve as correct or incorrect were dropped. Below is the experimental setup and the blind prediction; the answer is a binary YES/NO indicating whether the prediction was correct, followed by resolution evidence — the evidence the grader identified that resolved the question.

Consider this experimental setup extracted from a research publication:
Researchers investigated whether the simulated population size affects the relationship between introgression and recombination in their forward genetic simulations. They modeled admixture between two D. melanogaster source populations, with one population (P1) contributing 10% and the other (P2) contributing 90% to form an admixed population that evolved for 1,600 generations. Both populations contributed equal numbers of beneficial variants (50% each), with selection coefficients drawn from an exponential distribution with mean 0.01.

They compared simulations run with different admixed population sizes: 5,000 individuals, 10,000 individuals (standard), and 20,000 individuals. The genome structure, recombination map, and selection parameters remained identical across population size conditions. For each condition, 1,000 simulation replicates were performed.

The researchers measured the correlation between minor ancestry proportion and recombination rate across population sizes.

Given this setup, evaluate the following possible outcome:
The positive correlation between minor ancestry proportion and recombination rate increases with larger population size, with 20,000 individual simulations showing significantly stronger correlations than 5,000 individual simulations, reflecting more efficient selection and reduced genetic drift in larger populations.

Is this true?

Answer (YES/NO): NO